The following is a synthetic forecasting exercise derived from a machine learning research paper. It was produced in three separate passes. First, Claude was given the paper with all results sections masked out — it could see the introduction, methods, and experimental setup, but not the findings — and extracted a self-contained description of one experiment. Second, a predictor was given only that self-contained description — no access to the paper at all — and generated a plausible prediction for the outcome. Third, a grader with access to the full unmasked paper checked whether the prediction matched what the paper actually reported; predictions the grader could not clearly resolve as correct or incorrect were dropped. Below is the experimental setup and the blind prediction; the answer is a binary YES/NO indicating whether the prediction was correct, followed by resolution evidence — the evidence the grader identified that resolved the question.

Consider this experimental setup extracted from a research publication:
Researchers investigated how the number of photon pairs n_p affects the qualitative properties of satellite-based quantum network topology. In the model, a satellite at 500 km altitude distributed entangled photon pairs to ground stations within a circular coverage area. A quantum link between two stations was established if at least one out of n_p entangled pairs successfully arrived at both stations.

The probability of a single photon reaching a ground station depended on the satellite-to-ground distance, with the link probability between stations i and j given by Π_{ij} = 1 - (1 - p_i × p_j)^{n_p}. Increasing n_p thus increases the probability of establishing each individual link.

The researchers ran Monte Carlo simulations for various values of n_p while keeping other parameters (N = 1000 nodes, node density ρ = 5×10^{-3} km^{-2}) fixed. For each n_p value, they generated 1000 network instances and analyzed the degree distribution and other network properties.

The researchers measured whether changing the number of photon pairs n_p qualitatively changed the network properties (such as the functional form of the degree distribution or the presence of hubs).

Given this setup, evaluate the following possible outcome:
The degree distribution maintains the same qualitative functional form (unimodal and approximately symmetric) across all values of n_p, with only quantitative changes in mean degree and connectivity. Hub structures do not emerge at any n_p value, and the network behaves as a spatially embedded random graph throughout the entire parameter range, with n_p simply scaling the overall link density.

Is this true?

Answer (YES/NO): NO